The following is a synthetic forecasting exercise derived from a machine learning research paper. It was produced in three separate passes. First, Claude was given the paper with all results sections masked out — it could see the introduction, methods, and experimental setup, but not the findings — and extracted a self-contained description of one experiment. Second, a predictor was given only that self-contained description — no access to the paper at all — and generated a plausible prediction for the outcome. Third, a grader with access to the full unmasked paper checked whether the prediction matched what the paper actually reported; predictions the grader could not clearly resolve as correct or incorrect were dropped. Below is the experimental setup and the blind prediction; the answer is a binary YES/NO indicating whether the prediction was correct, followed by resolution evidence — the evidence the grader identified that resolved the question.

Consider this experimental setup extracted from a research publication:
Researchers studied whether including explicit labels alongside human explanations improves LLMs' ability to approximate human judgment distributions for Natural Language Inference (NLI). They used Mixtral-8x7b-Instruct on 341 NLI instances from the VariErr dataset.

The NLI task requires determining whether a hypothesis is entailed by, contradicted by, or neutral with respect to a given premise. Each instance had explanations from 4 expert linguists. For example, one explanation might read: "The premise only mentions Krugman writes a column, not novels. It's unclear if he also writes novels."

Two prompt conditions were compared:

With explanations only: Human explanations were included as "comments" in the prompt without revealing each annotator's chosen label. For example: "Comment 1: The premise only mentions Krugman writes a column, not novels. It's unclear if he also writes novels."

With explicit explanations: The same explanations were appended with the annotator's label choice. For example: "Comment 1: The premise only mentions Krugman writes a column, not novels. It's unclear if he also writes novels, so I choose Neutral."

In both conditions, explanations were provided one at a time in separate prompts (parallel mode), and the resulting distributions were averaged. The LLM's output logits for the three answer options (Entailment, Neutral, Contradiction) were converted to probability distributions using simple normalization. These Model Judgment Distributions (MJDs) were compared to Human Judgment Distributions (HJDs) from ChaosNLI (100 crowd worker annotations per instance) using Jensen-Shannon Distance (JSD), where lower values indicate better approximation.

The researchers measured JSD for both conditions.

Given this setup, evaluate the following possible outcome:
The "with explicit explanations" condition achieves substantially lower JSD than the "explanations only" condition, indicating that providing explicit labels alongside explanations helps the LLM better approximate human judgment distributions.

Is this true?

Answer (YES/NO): YES